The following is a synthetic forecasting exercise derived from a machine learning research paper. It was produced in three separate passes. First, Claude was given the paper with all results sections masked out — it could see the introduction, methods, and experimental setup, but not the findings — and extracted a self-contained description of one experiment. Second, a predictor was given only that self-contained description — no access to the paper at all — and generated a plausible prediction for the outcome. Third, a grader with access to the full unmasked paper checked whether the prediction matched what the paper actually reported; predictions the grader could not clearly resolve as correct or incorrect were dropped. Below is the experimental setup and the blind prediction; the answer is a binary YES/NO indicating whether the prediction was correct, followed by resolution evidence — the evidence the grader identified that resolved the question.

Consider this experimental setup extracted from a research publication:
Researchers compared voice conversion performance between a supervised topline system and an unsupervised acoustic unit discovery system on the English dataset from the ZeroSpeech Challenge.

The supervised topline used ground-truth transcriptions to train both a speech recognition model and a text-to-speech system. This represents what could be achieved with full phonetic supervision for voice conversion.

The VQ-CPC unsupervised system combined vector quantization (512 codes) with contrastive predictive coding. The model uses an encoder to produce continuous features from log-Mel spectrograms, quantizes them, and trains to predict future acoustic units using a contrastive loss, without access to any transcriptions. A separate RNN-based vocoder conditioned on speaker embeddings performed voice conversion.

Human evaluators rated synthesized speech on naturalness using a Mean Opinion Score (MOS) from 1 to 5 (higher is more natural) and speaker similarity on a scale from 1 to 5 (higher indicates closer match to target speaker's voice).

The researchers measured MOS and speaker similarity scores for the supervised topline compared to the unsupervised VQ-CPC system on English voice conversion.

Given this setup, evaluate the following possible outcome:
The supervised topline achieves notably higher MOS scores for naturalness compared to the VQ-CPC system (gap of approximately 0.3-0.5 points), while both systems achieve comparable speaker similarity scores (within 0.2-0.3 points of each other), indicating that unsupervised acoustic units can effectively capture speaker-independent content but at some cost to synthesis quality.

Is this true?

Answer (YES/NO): NO